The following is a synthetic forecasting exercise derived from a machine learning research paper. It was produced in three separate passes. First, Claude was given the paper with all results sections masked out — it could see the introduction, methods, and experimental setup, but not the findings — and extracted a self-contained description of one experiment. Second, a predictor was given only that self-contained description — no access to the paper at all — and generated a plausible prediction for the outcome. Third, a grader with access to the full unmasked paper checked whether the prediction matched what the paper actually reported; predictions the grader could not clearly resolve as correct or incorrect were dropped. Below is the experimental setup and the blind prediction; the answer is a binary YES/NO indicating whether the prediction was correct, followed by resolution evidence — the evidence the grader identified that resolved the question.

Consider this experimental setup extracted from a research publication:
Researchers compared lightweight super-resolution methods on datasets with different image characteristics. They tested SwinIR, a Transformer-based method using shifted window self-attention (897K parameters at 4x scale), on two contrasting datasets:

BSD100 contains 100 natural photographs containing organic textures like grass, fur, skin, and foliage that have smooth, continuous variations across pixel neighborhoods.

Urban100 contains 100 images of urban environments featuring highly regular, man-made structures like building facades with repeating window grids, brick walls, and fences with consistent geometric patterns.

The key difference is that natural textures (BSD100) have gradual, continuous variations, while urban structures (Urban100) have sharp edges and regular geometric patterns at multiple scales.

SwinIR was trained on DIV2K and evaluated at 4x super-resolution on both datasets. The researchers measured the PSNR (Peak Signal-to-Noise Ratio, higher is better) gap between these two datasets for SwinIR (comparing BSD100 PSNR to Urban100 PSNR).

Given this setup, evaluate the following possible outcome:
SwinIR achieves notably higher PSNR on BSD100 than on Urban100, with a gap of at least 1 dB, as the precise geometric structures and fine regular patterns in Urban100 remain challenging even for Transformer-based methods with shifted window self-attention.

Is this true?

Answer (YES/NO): YES